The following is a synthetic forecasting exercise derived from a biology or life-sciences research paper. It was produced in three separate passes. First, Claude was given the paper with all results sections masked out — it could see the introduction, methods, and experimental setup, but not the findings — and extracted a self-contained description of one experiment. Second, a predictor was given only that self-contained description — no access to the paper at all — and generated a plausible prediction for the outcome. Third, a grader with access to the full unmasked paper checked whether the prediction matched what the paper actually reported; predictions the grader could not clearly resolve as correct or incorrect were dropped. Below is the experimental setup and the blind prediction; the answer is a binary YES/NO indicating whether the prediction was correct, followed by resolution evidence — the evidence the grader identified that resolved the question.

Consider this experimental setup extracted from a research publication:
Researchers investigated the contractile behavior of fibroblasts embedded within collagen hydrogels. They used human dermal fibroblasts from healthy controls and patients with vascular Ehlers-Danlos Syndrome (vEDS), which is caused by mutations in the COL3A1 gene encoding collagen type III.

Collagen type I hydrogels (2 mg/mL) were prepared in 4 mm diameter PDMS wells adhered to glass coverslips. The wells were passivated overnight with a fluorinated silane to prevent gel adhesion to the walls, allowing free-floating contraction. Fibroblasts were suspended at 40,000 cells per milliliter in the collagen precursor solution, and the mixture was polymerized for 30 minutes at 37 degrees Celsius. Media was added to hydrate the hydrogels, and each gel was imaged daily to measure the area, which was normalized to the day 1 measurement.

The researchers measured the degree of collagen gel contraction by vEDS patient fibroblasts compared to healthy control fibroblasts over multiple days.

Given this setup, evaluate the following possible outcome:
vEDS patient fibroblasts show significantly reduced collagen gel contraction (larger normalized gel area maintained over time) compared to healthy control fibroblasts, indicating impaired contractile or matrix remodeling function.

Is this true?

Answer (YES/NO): NO